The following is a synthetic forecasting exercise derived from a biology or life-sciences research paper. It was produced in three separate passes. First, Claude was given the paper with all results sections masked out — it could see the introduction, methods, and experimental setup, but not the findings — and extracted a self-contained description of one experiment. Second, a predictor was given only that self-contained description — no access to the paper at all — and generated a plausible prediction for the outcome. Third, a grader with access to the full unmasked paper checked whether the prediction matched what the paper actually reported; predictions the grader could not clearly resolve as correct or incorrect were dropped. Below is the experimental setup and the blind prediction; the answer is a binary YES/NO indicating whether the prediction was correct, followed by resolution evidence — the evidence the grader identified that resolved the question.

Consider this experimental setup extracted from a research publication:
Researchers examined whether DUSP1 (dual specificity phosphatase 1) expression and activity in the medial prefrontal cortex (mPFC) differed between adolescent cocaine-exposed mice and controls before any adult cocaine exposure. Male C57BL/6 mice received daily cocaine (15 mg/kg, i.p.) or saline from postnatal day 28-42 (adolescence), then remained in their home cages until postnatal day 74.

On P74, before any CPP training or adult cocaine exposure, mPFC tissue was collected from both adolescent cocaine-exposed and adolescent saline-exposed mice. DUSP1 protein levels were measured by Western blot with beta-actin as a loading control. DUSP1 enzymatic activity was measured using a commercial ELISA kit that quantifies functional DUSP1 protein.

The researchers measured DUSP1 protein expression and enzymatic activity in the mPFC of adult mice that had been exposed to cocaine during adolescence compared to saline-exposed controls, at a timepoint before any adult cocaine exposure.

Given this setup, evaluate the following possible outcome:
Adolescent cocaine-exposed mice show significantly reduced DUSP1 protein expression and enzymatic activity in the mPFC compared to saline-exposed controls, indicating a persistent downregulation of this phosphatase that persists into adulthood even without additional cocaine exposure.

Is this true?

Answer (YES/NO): NO